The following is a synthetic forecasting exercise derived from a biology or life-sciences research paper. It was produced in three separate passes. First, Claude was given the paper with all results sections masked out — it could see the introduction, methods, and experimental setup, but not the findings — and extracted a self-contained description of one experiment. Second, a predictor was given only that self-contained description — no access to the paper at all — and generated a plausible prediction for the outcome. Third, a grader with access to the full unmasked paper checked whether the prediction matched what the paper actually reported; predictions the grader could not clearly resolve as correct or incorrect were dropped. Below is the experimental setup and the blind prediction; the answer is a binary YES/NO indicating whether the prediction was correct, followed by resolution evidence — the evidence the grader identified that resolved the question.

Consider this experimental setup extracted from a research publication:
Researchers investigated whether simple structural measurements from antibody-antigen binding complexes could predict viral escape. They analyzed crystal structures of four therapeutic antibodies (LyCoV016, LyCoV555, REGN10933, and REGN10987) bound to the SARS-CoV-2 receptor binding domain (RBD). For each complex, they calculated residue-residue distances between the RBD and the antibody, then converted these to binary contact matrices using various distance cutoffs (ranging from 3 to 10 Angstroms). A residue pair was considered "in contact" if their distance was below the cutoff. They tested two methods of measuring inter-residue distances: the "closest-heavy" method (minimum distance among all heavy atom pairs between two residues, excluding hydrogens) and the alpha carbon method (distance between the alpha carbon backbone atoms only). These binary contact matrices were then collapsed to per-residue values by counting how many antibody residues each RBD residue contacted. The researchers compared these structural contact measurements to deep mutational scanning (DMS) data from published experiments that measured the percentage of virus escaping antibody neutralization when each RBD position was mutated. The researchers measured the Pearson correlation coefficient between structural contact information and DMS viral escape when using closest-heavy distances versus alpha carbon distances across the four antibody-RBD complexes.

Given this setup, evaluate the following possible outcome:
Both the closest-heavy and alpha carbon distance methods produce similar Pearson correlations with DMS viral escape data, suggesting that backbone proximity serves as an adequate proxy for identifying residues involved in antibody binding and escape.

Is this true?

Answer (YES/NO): NO